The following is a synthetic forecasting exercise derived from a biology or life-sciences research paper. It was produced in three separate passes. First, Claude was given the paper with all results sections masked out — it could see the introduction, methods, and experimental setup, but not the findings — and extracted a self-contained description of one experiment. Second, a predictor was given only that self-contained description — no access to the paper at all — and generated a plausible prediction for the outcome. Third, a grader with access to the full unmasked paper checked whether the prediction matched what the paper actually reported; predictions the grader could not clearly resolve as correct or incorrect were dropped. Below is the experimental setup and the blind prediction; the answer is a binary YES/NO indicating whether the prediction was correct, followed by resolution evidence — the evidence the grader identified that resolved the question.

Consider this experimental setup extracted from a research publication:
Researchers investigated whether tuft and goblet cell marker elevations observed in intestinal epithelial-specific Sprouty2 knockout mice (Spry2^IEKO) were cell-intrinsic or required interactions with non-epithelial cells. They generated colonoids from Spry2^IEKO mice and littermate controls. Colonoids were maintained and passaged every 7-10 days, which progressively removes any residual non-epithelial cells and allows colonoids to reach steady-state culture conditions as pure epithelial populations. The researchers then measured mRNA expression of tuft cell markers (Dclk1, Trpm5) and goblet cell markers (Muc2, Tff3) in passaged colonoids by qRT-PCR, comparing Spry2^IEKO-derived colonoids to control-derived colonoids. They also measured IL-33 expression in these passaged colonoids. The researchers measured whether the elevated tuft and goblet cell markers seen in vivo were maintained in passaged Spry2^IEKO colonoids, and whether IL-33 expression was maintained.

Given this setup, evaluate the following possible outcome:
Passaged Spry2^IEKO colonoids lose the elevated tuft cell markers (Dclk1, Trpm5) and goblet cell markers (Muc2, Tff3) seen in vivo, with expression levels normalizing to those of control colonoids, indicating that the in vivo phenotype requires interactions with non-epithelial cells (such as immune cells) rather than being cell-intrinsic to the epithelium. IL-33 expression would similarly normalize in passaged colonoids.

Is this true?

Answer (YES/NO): NO